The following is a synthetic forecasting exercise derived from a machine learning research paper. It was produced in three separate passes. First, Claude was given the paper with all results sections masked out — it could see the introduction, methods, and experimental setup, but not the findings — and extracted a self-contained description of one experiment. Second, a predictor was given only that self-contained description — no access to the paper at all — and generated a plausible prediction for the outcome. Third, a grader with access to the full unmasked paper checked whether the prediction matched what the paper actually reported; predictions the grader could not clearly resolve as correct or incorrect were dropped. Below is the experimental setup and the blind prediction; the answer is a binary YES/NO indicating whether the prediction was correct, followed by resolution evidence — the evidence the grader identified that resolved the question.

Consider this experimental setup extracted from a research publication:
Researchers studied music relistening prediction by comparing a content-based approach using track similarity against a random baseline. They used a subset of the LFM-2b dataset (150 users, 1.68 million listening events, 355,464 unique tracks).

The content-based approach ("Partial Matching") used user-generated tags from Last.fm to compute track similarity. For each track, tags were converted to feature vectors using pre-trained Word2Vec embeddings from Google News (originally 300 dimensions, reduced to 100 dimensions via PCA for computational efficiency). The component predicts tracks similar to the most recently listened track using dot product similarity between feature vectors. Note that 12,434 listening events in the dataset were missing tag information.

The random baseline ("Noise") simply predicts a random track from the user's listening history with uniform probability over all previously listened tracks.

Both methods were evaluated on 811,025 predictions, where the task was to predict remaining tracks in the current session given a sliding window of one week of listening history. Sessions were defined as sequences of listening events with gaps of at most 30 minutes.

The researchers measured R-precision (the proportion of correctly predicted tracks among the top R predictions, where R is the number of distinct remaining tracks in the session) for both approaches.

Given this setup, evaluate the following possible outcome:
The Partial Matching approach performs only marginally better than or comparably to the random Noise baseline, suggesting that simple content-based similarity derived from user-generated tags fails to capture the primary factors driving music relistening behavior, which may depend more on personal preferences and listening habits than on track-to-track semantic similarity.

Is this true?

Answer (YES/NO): NO